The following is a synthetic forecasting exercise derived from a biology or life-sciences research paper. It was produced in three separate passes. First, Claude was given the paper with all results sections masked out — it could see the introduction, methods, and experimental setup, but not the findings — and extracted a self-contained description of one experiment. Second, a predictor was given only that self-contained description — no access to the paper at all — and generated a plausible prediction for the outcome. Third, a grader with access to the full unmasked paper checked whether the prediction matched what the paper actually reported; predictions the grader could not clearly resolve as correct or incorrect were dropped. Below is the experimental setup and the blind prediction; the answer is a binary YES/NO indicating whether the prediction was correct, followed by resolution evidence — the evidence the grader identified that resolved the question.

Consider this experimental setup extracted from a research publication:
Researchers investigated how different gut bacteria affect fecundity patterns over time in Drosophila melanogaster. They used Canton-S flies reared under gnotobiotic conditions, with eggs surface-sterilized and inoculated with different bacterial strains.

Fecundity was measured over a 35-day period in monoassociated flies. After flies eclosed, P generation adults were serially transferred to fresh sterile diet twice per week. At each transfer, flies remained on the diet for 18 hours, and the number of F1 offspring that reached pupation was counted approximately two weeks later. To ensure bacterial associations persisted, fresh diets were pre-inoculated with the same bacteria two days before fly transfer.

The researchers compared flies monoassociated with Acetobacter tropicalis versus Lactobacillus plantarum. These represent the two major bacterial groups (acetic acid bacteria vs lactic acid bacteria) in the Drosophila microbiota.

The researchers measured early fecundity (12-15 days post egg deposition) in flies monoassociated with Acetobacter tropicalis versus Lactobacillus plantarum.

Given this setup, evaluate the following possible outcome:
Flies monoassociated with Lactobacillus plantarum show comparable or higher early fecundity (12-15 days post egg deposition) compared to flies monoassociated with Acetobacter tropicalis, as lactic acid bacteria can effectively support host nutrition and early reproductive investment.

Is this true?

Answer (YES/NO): NO